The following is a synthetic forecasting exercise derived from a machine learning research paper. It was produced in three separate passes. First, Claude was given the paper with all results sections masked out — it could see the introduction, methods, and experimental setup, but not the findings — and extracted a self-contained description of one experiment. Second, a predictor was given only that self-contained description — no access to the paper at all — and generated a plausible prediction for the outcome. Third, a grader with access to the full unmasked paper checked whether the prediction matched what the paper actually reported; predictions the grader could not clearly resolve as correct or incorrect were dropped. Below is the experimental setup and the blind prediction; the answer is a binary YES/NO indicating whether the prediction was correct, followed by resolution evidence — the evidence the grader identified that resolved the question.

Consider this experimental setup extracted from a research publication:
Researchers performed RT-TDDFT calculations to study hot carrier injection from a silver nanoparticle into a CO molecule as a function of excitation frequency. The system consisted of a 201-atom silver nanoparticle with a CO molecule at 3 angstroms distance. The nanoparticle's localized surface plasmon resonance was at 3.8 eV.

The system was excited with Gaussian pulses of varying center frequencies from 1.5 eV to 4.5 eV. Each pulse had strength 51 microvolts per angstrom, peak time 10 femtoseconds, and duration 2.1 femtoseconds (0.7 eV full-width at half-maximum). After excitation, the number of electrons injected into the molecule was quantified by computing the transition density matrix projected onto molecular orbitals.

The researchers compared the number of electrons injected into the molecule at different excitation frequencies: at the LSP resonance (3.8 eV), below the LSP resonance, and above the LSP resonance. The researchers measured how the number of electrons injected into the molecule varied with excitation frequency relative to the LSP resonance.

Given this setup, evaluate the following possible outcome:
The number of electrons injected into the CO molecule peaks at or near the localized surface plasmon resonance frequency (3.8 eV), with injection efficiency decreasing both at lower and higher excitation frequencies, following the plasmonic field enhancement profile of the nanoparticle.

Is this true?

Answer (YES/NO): NO